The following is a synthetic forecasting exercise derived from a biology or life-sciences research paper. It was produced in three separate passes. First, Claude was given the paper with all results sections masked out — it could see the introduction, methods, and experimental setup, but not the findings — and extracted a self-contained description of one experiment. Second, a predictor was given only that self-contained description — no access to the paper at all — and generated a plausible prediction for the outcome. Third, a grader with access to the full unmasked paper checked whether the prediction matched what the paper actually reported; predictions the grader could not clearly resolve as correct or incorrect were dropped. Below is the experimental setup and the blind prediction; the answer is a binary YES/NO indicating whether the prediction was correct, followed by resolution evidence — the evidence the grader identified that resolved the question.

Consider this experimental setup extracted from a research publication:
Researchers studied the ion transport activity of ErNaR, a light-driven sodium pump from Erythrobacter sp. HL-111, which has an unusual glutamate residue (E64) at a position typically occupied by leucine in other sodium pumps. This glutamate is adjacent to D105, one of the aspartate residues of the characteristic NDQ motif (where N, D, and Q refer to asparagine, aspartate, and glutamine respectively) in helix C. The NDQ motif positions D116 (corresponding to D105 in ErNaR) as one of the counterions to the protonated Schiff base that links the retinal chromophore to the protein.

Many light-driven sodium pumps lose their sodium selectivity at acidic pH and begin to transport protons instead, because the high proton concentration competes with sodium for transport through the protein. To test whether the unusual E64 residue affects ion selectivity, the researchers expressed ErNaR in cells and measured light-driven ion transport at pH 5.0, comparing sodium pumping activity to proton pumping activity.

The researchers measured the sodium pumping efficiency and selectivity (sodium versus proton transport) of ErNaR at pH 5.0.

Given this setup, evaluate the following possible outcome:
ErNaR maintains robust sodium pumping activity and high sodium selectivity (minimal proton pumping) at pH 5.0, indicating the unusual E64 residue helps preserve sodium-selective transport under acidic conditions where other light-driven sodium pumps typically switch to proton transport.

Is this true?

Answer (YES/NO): YES